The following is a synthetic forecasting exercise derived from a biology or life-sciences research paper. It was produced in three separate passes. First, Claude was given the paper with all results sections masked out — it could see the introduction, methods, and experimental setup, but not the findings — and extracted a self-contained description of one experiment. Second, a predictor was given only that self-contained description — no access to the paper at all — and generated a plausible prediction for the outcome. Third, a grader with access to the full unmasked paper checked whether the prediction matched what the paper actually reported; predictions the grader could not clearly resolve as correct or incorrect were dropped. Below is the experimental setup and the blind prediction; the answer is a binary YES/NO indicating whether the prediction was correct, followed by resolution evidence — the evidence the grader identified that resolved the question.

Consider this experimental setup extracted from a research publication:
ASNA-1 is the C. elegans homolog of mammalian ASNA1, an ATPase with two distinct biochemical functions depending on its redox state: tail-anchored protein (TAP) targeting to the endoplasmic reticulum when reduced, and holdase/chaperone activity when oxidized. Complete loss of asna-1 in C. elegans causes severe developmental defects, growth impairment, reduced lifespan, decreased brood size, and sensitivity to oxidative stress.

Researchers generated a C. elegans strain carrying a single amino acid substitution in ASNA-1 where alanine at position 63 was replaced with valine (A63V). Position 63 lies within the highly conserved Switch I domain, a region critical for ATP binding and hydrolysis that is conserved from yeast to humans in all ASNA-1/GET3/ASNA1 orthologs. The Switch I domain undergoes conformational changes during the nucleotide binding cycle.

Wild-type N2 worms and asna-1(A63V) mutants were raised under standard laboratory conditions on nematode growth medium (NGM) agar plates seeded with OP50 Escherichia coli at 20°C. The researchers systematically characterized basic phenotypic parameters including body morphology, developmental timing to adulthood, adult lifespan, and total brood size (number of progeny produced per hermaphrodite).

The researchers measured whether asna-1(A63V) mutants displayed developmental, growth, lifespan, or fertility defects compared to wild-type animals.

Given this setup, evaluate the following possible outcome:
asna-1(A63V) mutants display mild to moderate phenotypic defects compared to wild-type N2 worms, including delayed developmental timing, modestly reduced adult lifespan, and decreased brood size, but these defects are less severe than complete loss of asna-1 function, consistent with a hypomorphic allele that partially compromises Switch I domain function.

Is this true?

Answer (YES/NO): NO